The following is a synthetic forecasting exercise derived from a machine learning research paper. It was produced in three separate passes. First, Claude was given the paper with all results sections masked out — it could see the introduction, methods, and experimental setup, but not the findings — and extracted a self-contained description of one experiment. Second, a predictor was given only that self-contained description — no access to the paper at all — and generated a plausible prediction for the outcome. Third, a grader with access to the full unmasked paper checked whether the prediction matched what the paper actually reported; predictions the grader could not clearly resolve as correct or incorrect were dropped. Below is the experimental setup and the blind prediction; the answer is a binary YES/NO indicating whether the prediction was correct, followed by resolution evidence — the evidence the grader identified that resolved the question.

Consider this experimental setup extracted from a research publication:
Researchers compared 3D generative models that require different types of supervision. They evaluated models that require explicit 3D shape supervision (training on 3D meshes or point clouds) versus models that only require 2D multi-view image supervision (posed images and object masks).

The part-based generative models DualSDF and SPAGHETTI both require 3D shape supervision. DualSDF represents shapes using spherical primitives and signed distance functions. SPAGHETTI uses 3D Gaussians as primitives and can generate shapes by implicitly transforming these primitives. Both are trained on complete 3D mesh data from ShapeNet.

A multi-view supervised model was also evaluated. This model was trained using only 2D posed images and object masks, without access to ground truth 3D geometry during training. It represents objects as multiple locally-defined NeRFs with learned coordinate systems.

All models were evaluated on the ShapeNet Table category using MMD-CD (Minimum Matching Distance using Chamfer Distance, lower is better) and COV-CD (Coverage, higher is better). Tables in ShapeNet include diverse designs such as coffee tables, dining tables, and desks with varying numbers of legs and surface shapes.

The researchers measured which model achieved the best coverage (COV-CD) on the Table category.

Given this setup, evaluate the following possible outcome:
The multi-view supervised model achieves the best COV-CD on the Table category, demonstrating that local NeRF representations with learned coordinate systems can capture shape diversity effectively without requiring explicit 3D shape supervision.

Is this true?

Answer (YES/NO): NO